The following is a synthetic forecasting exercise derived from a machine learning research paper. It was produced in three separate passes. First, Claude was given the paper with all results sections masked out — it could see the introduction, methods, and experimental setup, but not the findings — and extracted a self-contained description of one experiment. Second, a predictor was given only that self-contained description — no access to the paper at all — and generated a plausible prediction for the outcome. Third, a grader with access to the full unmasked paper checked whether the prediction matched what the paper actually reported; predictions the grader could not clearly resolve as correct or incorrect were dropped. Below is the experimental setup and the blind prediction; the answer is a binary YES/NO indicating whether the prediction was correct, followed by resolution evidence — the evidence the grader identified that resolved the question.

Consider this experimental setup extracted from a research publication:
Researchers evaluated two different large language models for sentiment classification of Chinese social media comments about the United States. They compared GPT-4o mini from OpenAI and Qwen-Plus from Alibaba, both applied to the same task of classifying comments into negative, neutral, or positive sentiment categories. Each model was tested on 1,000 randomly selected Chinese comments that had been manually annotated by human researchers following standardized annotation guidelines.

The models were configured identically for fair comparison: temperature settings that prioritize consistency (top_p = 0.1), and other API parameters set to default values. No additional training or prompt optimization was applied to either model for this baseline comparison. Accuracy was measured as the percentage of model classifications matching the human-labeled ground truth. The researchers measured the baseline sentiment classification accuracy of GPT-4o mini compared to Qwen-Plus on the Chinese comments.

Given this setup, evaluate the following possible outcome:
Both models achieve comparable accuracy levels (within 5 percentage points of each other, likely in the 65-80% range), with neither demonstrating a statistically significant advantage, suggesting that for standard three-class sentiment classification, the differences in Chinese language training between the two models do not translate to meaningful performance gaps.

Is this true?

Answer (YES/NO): NO